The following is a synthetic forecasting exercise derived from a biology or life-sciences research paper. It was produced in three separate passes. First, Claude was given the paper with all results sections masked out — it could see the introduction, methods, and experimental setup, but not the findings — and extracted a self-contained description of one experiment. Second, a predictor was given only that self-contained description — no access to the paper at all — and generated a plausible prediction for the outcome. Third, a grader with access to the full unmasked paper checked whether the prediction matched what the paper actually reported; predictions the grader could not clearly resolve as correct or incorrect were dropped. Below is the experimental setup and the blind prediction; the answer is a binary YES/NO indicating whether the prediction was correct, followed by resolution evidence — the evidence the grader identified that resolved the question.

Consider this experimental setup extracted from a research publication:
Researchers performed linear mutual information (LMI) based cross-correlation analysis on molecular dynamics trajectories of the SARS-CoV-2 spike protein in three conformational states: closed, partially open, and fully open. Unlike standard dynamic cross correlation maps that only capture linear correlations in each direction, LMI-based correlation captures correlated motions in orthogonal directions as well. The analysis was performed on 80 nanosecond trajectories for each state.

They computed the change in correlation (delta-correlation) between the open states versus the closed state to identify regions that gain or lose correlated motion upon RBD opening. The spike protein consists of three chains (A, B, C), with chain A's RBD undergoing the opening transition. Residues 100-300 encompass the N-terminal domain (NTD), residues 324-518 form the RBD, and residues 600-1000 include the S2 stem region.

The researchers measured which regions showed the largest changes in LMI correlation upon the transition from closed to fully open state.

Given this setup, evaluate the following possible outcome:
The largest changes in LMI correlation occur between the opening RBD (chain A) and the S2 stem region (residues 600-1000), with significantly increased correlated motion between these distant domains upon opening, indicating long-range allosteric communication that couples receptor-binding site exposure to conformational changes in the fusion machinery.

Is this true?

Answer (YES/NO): NO